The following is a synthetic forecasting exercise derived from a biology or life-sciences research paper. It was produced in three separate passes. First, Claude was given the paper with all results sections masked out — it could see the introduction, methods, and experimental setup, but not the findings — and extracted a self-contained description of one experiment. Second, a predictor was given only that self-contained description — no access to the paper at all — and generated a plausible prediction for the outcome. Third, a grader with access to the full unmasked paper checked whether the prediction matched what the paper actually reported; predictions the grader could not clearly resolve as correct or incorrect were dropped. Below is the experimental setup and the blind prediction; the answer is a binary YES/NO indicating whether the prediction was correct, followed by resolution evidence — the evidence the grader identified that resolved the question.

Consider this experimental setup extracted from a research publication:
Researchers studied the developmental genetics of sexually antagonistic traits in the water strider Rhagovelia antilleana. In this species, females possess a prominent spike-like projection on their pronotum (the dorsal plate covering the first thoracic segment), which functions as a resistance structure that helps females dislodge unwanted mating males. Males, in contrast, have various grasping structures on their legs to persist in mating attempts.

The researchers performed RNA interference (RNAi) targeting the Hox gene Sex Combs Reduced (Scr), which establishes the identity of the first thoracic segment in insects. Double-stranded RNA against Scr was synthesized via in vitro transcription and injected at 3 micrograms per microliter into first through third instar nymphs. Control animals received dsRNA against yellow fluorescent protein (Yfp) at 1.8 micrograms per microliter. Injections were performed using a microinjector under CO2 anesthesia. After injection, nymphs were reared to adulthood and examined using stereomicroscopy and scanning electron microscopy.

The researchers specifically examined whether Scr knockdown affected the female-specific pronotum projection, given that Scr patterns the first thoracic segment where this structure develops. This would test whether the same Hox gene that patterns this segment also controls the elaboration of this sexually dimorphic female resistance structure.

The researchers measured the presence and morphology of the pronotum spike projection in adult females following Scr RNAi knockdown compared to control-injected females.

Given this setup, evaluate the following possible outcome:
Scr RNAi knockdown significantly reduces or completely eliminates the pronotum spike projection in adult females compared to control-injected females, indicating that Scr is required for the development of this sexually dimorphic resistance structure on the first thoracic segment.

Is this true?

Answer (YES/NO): YES